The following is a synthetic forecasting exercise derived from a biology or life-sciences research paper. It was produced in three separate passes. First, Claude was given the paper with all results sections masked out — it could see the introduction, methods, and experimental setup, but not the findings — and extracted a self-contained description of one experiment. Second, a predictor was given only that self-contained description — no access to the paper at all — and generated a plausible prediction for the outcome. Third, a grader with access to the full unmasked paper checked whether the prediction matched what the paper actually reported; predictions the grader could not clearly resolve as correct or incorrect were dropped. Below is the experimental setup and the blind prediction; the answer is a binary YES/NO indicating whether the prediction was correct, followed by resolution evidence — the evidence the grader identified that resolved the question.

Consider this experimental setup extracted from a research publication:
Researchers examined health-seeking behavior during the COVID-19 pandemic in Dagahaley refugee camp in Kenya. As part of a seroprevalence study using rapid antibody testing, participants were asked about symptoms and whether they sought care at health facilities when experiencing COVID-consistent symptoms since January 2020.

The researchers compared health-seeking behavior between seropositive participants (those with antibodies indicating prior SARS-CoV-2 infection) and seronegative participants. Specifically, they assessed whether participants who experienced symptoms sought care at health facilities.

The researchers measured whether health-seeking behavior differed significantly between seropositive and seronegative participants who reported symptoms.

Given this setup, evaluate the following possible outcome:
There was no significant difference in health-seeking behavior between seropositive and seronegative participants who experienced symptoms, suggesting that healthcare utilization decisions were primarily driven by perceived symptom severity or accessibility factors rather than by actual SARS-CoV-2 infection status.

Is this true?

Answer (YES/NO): YES